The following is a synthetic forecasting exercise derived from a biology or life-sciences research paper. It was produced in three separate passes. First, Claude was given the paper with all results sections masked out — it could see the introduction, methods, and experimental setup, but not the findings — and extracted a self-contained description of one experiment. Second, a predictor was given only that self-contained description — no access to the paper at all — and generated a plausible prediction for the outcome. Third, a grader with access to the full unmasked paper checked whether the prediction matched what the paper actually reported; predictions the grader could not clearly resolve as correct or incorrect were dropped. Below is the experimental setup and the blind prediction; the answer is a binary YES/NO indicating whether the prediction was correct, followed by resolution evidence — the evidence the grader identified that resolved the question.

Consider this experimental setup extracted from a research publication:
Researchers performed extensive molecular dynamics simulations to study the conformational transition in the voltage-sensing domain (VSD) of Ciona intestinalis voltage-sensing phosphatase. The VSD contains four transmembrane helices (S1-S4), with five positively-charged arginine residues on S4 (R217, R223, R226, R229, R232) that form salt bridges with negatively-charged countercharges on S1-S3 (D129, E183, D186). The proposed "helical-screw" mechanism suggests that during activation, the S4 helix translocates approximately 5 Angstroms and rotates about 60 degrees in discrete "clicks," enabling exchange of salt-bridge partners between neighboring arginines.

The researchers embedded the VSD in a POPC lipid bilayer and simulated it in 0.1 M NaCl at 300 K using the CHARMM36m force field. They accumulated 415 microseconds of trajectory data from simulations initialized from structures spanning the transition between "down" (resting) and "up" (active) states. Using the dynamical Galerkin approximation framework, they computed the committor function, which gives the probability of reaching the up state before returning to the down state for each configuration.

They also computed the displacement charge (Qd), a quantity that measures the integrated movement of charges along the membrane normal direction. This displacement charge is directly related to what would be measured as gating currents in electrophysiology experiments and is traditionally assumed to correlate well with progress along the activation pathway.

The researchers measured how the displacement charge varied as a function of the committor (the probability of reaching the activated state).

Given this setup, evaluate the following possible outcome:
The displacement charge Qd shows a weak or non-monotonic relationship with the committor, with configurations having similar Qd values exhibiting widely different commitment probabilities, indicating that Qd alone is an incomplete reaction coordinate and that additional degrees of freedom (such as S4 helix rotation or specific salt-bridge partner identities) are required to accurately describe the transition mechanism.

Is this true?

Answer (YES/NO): YES